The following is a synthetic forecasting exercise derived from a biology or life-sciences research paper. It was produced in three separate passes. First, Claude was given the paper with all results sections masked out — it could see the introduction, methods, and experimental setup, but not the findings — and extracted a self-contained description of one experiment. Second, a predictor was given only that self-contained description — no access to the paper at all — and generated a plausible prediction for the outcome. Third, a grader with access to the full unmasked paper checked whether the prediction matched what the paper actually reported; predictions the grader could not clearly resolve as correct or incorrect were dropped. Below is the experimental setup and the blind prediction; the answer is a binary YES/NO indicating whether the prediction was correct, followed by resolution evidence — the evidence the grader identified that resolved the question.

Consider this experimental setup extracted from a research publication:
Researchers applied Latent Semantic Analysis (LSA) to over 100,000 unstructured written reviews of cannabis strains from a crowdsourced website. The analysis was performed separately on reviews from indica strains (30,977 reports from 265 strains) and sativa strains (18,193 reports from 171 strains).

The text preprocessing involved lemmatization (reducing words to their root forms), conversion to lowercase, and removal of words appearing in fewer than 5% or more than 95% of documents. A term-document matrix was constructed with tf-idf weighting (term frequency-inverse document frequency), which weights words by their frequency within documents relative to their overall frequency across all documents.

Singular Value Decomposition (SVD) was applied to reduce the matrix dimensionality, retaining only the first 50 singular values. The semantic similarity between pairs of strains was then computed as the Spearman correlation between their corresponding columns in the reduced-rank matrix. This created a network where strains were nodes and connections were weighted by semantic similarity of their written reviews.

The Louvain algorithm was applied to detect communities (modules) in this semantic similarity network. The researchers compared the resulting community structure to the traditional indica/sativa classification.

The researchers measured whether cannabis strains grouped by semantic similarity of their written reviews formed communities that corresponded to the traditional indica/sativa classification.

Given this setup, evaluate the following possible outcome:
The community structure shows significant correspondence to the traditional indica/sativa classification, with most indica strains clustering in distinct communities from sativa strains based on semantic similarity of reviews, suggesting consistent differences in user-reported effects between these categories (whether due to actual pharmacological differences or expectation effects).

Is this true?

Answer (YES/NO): YES